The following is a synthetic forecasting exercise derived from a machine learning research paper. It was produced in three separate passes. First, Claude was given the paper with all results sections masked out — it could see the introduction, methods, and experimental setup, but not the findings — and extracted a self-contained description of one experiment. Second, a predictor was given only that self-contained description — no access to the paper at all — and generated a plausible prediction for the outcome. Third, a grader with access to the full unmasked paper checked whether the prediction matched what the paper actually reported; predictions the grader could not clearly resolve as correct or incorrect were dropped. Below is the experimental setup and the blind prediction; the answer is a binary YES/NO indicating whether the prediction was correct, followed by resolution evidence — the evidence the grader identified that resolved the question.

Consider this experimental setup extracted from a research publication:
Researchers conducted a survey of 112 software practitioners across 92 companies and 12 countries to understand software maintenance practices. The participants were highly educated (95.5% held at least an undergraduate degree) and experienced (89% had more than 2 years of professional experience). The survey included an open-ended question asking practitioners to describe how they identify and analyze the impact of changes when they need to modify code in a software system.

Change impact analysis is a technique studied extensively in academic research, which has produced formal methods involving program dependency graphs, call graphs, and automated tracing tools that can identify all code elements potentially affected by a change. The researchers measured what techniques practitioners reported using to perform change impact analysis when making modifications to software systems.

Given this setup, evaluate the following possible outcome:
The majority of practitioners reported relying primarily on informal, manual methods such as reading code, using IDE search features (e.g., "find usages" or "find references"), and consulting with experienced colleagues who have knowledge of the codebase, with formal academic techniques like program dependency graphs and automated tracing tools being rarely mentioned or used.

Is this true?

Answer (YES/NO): NO